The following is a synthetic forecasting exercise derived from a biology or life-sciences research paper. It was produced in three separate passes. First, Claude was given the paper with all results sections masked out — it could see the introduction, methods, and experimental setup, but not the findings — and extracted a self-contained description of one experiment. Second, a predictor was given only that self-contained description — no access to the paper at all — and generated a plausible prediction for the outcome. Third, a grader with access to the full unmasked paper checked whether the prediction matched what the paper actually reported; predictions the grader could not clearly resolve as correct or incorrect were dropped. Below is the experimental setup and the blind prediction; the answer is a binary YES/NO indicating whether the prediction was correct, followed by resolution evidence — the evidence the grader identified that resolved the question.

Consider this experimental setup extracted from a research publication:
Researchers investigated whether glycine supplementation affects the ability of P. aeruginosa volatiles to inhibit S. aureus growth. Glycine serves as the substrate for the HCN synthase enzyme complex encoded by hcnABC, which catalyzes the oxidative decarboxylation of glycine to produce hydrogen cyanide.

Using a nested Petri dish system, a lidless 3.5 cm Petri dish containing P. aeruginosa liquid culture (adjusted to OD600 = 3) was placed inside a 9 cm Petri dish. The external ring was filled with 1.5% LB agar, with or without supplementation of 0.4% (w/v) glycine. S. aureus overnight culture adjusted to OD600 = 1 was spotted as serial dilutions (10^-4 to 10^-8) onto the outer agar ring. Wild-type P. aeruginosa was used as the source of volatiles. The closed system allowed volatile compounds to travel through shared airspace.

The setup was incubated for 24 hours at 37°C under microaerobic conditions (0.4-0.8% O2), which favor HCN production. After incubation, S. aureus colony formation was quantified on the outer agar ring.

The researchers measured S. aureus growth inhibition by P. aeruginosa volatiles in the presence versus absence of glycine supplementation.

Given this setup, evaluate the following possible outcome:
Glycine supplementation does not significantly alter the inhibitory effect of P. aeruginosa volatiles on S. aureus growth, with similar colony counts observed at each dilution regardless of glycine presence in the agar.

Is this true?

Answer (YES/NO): NO